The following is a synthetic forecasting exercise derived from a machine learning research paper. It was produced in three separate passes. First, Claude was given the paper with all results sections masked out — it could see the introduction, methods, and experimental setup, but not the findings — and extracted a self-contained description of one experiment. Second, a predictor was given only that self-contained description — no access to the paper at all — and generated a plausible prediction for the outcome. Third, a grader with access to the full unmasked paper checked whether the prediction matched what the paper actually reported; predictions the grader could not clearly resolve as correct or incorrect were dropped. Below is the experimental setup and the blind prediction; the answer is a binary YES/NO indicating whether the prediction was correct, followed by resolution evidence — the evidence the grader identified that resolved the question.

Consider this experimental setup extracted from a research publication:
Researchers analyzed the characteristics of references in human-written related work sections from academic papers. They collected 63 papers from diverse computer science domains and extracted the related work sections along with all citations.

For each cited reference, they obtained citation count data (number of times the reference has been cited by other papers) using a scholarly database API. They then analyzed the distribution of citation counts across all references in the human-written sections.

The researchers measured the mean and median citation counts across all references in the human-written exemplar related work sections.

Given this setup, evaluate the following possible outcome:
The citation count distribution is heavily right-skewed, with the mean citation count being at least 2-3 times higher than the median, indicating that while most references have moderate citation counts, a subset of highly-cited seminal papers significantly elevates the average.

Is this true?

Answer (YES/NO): YES